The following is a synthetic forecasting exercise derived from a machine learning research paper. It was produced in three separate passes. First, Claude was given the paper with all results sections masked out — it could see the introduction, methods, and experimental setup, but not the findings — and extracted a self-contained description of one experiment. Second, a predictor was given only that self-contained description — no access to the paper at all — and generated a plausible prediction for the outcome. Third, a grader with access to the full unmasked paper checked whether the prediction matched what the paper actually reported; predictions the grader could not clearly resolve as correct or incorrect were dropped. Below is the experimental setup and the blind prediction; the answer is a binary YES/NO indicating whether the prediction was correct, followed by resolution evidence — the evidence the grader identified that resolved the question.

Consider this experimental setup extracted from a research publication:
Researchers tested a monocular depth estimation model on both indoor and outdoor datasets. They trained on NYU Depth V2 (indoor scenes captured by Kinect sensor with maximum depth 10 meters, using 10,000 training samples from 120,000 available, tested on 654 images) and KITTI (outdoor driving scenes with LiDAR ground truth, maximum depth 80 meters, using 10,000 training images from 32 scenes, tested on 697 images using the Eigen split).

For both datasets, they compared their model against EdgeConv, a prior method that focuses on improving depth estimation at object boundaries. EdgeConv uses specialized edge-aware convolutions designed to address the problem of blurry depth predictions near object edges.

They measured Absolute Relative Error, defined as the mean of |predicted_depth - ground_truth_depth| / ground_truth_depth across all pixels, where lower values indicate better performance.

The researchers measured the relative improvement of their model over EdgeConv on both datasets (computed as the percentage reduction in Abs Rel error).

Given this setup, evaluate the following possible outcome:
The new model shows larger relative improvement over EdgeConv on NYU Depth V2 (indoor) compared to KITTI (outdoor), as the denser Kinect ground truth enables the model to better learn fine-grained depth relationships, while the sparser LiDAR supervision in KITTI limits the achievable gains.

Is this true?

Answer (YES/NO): YES